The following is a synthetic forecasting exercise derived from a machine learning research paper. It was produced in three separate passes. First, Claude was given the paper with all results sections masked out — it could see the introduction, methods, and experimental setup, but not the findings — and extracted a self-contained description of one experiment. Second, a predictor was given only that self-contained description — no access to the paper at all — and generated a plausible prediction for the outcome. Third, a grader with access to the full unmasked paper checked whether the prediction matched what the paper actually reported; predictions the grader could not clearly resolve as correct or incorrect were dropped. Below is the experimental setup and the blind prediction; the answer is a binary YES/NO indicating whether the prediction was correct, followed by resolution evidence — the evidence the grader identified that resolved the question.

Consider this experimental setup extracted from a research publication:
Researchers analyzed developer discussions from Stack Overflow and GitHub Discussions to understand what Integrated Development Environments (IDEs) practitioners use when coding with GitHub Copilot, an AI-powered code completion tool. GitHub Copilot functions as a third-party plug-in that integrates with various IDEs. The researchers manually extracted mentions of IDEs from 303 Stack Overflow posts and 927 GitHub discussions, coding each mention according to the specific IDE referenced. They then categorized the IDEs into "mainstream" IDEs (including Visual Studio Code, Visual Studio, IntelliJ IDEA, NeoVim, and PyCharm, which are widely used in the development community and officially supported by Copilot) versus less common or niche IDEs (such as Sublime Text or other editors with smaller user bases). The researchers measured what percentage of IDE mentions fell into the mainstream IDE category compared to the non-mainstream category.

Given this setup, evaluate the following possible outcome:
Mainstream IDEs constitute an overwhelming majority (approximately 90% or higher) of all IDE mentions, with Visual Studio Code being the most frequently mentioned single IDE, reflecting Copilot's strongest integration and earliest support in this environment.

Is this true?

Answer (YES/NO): NO